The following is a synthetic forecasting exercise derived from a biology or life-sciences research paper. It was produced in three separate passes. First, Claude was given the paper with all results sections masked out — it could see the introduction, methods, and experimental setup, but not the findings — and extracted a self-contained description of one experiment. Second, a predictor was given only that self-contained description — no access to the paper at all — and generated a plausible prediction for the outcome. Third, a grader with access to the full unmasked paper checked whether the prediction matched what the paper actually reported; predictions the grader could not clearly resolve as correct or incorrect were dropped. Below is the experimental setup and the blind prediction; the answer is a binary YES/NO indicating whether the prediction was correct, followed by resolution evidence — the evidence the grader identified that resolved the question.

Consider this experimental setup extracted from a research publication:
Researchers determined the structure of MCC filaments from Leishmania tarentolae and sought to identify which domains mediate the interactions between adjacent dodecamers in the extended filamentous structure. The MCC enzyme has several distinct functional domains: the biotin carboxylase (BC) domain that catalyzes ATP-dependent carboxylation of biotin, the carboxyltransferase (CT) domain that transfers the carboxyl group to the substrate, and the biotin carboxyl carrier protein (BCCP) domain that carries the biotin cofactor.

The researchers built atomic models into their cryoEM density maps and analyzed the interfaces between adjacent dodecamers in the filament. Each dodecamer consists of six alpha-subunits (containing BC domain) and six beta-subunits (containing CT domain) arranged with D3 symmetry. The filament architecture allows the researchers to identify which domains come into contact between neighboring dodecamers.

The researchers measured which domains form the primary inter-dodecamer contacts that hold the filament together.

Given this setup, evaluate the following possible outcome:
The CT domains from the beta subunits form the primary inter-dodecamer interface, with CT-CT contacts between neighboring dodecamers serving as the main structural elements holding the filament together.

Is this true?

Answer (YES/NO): NO